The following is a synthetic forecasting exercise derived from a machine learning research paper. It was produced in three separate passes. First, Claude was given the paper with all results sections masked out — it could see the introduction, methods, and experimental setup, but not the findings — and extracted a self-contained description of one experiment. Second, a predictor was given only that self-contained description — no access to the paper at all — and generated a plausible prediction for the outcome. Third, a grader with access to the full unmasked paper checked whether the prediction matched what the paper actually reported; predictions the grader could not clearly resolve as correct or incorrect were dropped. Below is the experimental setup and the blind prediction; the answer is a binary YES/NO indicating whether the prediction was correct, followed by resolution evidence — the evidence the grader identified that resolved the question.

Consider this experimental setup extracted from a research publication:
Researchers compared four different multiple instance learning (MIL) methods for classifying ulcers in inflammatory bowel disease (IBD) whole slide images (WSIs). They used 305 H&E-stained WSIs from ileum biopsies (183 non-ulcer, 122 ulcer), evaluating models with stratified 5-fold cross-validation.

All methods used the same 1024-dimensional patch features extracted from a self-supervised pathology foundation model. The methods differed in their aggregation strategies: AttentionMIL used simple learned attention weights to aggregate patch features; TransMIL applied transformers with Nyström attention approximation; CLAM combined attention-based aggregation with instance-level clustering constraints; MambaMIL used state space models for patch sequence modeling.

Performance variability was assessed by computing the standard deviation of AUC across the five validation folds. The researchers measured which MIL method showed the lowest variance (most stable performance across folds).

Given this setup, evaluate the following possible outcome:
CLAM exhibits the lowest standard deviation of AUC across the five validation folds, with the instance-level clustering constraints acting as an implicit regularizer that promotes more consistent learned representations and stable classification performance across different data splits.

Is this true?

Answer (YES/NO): NO